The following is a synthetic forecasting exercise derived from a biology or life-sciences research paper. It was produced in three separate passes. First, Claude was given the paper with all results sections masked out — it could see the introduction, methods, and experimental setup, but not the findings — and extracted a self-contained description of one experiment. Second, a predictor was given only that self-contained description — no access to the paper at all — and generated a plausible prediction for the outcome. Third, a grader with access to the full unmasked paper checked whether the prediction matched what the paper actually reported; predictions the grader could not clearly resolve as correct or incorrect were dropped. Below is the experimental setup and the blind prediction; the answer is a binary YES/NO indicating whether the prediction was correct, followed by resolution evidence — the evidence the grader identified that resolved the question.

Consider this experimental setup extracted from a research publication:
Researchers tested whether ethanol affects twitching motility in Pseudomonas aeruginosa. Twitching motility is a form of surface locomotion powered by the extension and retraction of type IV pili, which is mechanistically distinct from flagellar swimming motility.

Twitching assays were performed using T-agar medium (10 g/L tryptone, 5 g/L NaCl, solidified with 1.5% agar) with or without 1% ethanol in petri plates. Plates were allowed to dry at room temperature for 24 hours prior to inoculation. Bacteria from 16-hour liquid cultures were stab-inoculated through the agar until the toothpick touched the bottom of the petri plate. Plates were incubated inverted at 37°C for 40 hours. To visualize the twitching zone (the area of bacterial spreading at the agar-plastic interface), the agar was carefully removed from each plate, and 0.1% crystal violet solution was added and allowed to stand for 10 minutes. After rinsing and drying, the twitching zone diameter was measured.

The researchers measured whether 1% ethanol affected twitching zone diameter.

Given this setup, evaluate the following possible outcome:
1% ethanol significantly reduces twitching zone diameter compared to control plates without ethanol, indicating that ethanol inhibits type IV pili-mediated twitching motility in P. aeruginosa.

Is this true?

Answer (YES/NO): NO